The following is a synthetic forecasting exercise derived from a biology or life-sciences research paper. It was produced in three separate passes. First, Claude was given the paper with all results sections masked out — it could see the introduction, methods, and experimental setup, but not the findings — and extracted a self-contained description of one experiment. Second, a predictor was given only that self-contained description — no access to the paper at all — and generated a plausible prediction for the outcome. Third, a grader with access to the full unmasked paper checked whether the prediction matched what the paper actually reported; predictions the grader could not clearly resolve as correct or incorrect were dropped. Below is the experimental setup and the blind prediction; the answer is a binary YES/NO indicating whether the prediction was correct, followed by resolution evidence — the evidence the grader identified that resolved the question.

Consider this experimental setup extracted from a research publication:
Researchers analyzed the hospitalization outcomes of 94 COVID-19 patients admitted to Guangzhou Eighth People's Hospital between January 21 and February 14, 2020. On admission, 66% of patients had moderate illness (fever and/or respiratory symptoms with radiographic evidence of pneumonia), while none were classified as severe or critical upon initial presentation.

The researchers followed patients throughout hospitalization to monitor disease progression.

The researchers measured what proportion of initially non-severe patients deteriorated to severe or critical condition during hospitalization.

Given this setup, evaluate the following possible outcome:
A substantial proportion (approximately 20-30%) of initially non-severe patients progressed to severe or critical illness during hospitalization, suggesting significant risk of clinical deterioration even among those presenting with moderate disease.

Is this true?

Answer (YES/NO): YES